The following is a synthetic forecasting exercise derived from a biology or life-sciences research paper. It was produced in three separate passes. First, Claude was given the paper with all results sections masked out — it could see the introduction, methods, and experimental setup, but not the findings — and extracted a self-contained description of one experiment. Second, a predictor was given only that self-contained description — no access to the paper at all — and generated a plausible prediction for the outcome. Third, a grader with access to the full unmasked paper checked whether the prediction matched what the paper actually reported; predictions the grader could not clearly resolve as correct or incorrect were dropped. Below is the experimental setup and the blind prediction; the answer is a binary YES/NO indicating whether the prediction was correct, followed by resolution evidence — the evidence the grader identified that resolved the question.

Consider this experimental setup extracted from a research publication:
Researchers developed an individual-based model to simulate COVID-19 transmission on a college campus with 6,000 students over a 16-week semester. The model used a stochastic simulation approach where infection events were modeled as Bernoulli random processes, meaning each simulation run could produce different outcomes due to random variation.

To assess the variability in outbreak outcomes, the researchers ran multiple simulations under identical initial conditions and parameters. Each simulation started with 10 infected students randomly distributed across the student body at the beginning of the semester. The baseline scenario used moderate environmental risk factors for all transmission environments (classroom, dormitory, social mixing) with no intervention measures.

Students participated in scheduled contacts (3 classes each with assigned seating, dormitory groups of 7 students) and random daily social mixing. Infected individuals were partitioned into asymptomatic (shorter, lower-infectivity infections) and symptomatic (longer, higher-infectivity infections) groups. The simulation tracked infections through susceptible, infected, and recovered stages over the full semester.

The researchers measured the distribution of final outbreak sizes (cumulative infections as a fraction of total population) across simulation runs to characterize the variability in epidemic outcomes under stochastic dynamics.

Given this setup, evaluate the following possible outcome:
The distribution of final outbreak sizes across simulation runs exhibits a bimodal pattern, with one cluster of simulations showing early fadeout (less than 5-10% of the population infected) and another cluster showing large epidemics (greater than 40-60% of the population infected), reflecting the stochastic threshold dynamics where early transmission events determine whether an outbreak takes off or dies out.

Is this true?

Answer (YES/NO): NO